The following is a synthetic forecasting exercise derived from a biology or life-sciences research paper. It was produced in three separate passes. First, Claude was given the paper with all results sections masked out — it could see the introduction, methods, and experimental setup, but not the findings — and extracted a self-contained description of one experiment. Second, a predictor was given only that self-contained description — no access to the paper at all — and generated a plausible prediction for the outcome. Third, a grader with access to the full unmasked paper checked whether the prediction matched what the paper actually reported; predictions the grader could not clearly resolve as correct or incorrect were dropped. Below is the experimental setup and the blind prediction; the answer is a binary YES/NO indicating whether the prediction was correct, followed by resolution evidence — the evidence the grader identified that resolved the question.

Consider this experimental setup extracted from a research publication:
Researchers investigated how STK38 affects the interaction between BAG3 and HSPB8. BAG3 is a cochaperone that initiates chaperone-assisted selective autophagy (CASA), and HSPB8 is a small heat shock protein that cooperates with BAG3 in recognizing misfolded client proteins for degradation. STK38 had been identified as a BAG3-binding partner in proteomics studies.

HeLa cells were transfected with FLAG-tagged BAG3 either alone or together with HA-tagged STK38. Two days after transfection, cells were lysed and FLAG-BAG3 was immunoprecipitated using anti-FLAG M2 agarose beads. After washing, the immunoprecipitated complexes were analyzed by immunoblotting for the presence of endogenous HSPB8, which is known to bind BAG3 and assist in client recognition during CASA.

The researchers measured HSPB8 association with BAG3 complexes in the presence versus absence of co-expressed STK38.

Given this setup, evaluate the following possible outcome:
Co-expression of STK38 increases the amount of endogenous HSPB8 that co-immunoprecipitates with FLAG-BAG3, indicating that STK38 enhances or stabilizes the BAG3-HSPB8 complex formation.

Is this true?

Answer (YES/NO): NO